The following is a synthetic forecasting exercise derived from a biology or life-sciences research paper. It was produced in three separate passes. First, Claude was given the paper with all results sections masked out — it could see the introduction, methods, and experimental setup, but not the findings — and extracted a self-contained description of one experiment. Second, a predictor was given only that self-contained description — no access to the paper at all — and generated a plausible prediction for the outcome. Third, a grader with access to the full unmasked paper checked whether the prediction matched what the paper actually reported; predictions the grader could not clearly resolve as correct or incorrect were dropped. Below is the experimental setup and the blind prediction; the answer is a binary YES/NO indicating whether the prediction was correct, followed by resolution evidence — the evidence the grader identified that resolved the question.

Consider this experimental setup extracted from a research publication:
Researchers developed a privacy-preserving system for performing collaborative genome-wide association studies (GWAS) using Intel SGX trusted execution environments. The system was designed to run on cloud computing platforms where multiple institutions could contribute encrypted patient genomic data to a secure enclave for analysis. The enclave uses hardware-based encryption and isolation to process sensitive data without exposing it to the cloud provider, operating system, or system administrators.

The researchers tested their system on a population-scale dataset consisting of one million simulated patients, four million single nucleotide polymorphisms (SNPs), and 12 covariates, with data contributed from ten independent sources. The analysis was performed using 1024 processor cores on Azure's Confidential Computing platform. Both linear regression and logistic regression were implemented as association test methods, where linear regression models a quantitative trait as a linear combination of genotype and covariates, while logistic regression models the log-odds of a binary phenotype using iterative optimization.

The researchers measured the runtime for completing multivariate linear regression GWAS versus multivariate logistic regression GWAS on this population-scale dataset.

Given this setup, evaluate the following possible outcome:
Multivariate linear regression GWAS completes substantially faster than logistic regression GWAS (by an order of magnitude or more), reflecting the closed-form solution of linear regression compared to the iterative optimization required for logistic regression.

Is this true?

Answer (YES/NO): NO